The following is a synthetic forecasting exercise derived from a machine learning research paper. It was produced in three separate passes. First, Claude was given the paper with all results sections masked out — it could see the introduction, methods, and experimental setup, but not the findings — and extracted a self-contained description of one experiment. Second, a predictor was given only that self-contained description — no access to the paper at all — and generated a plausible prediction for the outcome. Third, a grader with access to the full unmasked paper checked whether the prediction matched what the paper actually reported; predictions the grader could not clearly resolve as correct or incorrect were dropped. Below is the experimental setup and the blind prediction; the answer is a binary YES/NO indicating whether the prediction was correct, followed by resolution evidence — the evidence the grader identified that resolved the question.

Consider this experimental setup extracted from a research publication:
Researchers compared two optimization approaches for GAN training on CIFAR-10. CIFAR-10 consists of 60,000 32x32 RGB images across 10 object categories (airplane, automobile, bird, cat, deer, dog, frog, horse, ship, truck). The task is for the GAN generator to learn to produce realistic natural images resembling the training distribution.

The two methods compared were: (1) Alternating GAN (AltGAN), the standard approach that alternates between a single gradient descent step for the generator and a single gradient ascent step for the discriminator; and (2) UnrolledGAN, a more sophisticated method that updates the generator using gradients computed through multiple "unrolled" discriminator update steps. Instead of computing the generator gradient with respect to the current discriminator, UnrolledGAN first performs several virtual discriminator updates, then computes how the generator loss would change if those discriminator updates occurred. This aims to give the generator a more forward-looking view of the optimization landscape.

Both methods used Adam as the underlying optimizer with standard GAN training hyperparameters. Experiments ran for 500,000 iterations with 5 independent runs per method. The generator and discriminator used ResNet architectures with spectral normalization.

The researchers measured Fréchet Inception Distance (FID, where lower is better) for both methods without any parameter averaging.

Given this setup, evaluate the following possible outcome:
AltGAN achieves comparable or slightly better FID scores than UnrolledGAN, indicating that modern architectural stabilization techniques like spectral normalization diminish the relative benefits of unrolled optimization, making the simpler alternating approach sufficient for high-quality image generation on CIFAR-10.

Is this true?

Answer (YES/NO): NO